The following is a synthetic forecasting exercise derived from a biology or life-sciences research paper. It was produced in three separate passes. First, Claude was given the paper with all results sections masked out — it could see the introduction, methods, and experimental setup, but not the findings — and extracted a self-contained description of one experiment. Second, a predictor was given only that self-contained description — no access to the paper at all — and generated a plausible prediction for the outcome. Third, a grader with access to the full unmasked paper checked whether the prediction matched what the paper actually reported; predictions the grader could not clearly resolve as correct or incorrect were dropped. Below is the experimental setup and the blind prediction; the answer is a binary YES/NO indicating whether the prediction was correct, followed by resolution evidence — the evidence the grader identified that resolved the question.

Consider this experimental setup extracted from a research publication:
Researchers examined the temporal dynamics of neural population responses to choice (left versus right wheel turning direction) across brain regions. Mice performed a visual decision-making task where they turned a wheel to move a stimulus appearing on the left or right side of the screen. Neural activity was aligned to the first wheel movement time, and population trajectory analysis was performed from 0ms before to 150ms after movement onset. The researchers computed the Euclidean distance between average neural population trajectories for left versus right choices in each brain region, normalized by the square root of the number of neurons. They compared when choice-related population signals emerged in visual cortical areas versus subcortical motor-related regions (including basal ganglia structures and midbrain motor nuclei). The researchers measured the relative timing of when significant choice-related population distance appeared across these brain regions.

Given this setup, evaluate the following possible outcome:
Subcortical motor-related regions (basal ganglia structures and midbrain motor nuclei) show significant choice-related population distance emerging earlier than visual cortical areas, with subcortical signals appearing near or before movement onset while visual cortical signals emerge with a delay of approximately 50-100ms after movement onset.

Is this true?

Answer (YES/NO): NO